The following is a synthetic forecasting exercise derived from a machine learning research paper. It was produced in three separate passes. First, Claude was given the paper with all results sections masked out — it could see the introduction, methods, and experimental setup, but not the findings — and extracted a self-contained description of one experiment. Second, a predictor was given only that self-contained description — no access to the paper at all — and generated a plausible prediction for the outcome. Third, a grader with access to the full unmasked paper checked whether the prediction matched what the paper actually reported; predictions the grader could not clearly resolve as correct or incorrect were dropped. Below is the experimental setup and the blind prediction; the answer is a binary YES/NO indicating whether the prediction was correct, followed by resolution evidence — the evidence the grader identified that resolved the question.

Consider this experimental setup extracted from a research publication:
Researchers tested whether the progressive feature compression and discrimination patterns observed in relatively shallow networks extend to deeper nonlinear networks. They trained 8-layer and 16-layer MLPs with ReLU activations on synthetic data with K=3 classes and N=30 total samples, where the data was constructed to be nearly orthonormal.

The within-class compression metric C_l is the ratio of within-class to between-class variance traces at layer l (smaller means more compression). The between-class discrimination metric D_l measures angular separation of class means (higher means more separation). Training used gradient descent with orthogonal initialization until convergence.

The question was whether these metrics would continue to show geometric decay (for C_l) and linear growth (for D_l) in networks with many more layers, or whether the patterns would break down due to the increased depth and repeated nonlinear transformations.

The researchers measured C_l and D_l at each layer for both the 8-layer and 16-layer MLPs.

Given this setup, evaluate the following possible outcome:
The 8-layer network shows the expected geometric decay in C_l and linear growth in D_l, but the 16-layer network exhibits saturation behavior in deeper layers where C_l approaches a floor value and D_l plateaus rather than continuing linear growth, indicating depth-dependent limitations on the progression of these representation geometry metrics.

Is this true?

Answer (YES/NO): NO